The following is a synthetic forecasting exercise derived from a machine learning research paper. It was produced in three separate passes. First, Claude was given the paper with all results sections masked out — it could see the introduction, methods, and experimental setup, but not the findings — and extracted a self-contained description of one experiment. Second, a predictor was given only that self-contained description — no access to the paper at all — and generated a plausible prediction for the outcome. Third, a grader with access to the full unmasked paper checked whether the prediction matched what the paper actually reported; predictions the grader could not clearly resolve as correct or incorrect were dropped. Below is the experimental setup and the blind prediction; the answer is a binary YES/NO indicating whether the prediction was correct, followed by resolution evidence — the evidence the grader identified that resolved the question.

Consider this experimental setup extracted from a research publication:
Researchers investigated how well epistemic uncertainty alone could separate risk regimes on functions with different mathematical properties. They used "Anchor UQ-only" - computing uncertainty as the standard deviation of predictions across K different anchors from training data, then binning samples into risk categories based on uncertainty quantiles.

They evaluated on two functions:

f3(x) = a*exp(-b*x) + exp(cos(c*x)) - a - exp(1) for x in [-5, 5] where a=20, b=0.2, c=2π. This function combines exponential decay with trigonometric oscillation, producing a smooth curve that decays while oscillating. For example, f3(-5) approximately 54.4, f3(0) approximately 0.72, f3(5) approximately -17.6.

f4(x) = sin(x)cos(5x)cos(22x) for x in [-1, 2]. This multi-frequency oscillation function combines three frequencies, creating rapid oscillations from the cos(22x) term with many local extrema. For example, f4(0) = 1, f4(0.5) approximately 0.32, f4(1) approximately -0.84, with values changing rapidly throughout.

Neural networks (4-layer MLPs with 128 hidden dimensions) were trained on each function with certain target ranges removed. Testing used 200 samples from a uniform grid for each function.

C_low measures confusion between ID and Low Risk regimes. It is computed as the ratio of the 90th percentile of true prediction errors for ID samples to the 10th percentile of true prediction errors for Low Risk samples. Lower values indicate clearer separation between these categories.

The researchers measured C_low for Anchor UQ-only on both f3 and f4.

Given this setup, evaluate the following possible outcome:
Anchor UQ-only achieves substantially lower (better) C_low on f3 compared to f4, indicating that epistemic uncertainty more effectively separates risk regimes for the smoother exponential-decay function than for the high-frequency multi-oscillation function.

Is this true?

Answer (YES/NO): YES